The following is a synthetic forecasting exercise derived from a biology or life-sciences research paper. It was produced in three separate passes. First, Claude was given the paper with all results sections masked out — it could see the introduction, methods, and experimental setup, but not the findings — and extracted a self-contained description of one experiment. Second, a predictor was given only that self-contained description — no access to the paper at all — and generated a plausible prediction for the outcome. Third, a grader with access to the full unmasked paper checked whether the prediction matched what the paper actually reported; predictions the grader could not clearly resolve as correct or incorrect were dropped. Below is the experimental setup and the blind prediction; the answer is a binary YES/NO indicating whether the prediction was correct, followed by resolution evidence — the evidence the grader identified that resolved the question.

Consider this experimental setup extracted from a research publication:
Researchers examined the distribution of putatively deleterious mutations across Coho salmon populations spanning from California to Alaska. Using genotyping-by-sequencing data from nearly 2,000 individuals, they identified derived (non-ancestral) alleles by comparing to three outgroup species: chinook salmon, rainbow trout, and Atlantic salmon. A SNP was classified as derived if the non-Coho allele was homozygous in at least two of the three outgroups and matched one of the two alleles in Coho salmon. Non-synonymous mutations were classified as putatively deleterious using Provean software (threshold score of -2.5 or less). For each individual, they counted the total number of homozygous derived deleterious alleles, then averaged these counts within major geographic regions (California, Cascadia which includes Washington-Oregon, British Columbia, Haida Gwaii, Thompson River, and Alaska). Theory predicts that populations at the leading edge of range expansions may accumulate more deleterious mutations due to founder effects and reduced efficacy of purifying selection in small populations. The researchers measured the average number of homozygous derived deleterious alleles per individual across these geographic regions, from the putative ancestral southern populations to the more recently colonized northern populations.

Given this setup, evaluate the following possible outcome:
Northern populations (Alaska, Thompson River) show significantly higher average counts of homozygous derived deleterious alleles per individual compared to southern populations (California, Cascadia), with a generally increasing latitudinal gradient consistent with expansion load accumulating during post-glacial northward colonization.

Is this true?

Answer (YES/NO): NO